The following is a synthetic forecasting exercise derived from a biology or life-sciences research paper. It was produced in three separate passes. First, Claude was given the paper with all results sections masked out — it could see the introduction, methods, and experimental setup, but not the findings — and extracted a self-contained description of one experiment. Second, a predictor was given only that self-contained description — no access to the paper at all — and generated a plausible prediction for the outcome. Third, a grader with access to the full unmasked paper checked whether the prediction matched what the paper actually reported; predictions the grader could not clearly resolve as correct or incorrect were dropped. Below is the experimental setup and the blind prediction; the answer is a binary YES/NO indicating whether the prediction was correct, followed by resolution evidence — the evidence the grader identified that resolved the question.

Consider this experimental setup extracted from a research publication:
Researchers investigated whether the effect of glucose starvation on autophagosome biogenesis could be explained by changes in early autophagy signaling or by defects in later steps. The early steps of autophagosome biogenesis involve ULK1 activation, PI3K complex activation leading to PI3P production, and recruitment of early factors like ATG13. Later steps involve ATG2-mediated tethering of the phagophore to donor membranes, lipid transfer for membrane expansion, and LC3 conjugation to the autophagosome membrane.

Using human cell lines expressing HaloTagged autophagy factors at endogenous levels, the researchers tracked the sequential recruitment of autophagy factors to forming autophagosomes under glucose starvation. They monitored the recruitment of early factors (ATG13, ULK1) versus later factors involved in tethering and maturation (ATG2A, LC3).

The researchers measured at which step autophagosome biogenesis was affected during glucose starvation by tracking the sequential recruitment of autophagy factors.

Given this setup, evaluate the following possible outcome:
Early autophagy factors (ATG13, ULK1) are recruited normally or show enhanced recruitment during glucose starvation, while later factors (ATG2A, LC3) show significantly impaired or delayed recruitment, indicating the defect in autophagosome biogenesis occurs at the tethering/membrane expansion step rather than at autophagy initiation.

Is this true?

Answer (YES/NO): NO